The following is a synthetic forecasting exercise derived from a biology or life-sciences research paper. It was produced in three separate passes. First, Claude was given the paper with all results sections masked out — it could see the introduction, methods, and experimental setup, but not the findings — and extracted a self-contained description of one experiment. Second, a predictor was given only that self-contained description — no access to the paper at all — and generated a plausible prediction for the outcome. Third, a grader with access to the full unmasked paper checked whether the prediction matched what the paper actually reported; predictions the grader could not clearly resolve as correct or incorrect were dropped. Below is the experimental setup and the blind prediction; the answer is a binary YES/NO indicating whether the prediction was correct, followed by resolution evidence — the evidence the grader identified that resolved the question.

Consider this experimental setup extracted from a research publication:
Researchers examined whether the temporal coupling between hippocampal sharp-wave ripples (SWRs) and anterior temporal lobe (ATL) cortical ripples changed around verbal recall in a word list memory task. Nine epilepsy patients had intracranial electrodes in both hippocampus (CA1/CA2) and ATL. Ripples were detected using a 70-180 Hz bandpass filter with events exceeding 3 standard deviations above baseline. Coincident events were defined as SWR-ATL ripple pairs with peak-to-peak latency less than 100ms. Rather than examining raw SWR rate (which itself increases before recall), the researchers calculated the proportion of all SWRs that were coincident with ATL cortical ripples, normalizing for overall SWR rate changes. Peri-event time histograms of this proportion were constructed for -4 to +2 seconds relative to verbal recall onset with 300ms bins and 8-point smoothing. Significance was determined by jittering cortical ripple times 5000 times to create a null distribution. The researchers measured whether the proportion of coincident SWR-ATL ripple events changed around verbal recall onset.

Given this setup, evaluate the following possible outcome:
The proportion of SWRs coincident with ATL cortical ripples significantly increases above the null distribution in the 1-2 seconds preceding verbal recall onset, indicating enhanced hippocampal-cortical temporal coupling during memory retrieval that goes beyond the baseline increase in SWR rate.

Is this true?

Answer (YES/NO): NO